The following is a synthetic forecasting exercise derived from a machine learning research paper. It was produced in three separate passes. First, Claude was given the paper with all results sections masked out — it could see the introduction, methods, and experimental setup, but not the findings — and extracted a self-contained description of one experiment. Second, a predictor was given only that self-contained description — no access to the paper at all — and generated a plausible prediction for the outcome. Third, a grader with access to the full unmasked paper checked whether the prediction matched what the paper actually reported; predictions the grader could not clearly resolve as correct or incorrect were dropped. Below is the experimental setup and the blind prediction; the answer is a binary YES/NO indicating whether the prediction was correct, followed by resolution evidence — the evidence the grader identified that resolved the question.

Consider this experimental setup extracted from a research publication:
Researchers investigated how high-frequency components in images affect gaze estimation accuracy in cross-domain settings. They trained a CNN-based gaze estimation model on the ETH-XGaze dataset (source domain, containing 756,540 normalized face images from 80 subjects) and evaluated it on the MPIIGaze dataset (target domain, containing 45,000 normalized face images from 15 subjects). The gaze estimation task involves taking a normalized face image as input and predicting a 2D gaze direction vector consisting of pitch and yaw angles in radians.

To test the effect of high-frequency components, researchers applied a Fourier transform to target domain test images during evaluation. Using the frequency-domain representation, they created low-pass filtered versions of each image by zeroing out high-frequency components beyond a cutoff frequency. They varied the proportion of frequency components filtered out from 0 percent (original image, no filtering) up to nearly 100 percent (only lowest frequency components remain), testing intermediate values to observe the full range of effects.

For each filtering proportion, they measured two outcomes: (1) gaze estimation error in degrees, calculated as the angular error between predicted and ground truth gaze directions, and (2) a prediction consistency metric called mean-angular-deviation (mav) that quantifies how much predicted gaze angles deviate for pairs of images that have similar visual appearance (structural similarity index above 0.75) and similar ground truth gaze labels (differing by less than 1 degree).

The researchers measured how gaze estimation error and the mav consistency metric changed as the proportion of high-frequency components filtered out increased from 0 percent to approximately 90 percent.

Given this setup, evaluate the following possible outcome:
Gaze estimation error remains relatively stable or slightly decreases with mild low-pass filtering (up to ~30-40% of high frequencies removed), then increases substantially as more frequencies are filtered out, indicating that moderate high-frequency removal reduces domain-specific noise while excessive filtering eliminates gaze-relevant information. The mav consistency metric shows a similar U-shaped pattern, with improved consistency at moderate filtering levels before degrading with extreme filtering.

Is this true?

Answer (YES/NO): NO